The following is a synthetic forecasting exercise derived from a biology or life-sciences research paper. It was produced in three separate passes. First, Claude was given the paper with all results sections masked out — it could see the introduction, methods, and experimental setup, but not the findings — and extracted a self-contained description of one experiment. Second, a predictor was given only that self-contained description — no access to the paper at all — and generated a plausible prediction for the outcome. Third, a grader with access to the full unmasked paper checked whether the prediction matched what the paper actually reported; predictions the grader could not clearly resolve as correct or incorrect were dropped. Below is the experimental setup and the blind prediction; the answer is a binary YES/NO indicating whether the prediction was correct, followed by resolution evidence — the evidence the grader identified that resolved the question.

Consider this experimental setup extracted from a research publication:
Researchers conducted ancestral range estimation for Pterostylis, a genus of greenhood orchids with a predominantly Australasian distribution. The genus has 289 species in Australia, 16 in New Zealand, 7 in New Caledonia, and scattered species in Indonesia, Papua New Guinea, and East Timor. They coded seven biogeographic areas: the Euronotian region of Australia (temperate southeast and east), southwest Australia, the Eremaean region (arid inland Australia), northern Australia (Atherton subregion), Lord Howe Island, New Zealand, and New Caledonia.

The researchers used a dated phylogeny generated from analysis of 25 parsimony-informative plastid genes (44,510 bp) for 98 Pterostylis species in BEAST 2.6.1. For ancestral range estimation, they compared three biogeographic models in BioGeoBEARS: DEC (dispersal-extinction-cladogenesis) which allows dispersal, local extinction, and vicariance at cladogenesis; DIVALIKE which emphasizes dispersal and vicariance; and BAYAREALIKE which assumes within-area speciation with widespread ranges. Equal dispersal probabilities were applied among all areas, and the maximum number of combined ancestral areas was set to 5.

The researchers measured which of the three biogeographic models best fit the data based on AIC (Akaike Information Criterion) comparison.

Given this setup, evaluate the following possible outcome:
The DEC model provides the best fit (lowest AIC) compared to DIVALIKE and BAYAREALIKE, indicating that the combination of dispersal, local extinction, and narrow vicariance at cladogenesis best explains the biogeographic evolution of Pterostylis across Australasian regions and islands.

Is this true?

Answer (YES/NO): YES